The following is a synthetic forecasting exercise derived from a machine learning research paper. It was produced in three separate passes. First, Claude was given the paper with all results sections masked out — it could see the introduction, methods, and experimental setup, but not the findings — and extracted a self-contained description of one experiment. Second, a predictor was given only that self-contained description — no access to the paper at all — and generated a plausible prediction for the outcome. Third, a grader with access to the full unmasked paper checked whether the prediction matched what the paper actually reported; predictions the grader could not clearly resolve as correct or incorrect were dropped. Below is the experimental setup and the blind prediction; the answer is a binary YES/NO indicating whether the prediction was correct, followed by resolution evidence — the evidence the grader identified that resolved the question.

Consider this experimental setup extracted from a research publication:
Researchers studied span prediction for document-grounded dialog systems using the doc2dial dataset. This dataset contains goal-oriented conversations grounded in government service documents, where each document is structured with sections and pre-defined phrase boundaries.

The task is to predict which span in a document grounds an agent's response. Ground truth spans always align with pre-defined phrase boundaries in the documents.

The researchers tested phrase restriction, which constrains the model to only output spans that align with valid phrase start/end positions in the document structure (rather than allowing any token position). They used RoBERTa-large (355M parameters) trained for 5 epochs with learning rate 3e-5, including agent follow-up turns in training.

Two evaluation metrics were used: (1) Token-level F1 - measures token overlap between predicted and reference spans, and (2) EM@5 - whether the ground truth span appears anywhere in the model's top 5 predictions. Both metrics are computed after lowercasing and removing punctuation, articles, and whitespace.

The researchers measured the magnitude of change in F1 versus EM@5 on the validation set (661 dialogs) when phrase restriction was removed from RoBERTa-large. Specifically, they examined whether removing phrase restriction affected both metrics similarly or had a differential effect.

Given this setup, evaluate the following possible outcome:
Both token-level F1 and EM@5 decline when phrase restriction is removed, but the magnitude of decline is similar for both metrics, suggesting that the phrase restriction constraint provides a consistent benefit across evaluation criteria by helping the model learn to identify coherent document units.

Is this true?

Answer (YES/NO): NO